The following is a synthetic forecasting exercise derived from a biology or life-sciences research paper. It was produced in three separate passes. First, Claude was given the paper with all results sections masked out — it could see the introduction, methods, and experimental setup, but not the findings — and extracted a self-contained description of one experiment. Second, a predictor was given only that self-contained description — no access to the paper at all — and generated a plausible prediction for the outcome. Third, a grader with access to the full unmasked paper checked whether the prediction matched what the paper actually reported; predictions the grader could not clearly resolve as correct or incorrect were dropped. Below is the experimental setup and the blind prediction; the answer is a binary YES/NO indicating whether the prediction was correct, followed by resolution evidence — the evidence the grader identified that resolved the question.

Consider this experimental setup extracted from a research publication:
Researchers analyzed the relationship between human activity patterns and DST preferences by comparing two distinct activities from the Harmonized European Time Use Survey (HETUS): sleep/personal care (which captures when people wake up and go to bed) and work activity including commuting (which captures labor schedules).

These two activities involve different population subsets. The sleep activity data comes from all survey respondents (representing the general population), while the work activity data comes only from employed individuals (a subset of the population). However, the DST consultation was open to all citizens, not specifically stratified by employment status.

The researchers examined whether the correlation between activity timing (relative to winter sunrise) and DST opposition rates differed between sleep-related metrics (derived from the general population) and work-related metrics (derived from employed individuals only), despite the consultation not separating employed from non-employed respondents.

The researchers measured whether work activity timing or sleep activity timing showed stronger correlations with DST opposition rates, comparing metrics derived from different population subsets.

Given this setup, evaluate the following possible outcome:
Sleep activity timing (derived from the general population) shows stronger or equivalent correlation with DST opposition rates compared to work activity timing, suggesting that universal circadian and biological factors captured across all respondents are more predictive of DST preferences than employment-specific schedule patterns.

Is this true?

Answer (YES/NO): NO